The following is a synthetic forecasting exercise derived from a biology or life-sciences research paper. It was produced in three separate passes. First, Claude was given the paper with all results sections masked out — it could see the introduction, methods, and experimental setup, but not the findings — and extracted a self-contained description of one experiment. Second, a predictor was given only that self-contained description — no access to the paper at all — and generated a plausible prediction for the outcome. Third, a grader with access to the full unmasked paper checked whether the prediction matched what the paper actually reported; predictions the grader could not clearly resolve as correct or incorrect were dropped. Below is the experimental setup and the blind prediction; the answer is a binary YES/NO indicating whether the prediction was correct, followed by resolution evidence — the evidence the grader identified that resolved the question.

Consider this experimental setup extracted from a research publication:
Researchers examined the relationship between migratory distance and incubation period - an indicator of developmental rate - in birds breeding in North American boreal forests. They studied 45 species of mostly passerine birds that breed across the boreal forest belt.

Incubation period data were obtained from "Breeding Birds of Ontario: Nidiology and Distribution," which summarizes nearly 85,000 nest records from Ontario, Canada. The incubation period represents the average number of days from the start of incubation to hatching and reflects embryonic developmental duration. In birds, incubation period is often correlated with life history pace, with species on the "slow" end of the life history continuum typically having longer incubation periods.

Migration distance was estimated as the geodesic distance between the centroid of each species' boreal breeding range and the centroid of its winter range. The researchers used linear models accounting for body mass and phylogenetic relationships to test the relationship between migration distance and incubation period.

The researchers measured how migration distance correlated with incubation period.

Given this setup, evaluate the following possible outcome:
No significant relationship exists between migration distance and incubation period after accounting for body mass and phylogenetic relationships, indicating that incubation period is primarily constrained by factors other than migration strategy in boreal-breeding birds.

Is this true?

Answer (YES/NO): YES